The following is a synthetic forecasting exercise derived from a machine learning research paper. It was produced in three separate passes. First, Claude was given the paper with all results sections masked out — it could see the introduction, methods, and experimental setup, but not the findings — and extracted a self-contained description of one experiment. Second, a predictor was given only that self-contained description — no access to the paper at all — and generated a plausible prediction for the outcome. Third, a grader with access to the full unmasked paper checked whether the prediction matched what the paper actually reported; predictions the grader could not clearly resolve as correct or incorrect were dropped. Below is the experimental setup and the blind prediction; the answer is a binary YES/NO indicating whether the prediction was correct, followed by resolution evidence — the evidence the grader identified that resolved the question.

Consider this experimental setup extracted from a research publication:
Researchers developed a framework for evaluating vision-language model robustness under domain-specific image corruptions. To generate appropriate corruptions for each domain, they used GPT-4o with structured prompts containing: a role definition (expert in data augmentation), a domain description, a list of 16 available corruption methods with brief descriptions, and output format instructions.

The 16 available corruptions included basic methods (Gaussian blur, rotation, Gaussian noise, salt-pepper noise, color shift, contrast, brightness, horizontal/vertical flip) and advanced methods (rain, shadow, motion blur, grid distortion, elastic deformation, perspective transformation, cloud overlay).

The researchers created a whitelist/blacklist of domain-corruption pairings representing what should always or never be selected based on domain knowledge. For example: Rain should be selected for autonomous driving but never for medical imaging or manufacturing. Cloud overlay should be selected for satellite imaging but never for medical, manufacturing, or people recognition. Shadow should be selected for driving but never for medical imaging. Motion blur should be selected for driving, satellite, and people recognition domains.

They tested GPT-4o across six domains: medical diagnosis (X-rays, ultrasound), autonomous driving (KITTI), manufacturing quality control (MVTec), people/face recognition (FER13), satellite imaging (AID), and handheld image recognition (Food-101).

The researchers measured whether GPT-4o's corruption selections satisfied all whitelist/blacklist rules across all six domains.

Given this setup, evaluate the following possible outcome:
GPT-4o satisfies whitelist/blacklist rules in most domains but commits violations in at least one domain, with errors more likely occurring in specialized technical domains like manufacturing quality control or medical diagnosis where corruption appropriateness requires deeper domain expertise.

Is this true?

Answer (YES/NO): NO